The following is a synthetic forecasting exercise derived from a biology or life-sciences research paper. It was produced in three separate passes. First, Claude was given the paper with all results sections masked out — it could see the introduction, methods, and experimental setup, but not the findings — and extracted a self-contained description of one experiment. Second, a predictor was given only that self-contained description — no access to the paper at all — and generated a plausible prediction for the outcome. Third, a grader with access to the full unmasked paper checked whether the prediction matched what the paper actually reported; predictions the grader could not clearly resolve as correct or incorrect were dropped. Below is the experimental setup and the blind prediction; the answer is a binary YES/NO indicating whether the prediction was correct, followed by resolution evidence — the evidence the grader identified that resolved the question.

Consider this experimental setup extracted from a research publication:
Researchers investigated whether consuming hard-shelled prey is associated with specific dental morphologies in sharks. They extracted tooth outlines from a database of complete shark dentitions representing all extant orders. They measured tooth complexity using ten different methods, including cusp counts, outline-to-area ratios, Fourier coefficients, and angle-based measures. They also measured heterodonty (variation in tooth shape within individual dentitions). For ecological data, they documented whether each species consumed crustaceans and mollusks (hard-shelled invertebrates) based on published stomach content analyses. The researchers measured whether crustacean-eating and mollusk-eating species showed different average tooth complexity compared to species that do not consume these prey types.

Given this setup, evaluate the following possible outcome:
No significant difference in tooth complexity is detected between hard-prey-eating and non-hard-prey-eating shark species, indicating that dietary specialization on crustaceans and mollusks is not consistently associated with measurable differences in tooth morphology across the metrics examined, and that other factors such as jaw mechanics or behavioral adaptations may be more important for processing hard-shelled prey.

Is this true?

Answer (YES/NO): NO